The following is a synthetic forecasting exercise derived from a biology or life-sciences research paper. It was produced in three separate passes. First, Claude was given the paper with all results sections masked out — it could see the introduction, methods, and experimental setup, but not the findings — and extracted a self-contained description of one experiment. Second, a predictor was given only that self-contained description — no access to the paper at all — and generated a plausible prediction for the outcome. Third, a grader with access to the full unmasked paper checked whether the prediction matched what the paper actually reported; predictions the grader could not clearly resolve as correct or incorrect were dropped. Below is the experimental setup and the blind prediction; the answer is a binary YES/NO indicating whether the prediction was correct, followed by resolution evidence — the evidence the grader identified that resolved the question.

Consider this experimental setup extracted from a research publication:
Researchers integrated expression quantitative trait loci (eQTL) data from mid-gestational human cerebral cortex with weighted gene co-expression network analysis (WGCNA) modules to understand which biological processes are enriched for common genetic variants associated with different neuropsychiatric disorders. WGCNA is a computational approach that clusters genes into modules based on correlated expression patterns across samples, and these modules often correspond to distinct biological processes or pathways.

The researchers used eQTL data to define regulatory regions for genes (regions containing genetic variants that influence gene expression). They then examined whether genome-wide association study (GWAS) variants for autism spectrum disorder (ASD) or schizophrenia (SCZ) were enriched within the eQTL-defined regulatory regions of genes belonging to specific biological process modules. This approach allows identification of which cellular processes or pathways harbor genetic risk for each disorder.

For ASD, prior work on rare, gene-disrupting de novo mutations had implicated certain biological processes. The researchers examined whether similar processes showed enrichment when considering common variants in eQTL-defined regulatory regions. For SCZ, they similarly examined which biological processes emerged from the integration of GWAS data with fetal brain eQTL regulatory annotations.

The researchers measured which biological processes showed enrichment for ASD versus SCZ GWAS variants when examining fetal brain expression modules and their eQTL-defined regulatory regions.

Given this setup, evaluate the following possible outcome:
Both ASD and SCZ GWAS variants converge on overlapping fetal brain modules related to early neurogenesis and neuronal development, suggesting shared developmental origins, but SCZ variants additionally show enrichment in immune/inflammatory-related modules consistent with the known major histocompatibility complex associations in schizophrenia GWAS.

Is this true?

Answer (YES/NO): NO